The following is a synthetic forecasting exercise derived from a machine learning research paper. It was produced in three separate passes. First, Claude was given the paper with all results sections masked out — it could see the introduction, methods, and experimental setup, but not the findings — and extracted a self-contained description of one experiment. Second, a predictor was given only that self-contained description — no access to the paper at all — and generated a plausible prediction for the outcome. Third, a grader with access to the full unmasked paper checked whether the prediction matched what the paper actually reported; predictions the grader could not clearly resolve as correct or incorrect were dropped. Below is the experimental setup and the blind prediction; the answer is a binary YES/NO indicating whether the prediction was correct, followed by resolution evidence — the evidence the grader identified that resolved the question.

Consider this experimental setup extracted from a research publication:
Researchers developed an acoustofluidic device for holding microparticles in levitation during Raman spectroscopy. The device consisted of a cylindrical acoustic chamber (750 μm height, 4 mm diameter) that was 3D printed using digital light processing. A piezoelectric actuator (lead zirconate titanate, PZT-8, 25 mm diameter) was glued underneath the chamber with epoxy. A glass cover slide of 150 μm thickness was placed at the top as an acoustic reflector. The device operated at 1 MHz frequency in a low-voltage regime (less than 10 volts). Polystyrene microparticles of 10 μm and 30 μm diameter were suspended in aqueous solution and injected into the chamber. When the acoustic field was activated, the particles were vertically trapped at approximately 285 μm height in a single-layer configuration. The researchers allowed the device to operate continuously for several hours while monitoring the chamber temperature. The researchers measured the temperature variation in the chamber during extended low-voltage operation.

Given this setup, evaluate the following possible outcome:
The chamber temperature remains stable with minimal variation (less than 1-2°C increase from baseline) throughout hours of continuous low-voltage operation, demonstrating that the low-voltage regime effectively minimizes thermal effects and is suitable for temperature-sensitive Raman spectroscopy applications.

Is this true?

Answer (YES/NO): YES